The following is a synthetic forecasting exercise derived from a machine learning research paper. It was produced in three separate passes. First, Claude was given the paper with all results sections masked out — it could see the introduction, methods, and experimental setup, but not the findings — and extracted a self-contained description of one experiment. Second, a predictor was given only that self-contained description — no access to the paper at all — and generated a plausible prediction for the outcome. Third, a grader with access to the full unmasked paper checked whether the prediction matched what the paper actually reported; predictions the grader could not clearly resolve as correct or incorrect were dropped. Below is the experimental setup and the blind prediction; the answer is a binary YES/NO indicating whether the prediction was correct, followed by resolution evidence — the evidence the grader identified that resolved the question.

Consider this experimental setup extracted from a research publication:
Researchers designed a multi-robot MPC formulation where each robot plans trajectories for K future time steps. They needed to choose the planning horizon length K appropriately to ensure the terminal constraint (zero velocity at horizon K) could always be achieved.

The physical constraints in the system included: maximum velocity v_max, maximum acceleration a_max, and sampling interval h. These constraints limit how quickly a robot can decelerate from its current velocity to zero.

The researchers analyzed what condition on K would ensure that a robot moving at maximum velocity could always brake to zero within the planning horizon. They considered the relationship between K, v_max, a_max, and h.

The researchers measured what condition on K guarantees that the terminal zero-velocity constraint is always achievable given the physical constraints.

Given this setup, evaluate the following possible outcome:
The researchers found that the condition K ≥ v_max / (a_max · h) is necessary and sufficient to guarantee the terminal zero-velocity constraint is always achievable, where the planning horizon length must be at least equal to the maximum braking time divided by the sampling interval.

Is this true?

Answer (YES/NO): NO